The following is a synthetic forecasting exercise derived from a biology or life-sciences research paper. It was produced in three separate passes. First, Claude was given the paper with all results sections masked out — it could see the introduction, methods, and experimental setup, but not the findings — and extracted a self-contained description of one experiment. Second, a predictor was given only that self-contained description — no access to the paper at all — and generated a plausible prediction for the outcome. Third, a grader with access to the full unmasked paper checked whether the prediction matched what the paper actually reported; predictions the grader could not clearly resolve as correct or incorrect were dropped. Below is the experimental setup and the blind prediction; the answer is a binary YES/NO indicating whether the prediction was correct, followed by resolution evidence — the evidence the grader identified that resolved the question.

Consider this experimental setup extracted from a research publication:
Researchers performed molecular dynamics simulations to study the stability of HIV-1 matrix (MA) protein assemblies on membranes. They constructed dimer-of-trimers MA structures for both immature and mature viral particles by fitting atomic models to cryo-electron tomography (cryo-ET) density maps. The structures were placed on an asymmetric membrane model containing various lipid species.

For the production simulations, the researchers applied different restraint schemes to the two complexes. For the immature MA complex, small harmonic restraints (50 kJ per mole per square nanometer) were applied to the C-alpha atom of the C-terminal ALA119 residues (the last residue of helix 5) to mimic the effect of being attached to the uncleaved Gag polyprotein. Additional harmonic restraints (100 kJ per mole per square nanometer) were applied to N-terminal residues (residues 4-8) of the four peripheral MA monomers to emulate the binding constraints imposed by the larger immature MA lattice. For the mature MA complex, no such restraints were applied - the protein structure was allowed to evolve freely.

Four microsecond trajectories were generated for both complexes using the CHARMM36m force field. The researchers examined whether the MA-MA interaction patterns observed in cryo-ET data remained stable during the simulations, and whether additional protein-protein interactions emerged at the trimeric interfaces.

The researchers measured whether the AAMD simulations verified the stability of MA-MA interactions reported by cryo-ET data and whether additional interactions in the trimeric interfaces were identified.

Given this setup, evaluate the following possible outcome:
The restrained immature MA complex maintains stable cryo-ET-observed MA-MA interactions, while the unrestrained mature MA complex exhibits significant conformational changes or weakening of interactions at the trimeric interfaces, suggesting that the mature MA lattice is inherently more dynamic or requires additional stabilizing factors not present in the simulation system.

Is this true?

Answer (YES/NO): NO